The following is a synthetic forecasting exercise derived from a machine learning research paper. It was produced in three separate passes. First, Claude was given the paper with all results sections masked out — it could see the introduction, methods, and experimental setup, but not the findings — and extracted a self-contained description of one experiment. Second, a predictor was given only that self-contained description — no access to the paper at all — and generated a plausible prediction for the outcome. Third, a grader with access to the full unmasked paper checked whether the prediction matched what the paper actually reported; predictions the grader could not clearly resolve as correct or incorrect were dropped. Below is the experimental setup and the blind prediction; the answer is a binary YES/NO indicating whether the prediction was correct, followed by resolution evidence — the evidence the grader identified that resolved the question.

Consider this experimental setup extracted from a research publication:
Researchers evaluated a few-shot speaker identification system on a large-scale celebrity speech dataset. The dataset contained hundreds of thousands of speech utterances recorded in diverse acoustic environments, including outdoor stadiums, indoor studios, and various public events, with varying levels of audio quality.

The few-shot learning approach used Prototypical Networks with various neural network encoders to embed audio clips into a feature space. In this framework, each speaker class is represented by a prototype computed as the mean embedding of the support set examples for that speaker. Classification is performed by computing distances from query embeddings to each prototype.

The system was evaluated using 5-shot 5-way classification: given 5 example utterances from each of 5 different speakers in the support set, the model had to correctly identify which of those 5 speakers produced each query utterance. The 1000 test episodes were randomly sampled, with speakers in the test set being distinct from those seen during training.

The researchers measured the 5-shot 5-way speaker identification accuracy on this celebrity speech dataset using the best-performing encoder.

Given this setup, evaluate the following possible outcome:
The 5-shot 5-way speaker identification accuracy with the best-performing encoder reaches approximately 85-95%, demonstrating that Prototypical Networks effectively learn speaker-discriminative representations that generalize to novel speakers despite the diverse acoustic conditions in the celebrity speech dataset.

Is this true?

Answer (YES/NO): YES